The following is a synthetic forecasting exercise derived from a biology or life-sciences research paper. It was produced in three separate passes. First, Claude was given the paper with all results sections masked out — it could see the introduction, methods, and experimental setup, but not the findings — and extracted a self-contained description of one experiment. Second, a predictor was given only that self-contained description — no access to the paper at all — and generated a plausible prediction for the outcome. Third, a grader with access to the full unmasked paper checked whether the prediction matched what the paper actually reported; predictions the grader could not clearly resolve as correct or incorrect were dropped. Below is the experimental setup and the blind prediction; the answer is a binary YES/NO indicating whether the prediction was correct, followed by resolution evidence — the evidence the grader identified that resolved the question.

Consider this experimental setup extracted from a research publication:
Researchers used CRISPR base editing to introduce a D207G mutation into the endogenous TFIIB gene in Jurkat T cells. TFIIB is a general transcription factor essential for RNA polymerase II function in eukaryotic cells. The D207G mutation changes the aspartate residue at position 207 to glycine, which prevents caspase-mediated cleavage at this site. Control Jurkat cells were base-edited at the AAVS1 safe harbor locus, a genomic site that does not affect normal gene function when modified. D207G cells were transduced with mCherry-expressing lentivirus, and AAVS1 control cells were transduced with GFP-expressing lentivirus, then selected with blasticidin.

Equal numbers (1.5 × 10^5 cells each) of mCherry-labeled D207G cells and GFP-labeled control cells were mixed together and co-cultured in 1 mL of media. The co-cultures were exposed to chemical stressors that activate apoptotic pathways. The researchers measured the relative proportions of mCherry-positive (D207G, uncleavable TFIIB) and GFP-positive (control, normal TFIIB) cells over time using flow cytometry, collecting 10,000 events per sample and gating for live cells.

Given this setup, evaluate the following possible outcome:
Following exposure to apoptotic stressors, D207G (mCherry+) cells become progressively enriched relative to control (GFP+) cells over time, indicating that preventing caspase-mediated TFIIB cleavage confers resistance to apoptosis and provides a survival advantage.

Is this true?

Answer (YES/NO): NO